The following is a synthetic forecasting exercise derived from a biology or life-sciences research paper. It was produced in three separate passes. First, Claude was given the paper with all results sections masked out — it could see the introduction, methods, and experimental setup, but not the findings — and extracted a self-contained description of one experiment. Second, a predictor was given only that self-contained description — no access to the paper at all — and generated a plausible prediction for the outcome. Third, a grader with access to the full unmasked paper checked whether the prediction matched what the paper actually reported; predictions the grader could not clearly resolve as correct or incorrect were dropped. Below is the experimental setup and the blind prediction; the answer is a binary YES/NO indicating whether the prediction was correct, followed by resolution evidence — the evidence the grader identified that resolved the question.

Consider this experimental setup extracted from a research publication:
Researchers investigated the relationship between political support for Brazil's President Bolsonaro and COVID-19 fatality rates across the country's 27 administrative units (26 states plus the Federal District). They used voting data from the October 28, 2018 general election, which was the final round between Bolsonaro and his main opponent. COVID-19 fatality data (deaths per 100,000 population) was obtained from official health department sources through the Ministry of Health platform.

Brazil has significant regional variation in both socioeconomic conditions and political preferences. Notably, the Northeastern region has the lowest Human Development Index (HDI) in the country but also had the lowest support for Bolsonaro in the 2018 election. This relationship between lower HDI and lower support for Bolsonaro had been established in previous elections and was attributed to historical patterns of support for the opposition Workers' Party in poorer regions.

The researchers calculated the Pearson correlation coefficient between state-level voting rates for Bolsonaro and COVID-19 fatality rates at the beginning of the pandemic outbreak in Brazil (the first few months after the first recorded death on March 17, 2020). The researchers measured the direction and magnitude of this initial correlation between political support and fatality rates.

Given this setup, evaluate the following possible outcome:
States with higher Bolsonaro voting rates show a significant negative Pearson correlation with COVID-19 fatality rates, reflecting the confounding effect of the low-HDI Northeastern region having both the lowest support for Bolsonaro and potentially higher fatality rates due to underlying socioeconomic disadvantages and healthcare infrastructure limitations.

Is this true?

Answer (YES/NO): NO